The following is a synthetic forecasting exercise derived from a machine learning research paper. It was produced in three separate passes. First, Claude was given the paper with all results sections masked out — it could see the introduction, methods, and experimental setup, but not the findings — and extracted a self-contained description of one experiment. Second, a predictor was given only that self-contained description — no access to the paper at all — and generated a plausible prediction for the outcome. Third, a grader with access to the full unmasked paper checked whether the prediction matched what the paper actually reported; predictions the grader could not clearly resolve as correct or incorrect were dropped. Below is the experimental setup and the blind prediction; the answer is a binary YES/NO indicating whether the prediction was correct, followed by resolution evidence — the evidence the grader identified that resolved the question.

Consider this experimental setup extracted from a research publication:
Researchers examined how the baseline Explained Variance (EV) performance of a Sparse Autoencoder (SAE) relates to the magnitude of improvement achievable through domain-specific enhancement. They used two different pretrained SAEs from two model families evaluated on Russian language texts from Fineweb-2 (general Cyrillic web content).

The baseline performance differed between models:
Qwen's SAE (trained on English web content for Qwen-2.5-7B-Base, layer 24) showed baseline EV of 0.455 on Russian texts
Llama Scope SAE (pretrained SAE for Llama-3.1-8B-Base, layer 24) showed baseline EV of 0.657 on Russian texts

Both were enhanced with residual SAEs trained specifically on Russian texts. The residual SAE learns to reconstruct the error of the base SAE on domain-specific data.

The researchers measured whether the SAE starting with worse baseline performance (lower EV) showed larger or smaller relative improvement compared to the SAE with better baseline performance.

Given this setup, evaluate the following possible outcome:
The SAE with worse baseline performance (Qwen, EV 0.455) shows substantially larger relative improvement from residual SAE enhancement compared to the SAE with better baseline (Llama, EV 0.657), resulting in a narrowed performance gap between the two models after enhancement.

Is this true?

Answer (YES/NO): YES